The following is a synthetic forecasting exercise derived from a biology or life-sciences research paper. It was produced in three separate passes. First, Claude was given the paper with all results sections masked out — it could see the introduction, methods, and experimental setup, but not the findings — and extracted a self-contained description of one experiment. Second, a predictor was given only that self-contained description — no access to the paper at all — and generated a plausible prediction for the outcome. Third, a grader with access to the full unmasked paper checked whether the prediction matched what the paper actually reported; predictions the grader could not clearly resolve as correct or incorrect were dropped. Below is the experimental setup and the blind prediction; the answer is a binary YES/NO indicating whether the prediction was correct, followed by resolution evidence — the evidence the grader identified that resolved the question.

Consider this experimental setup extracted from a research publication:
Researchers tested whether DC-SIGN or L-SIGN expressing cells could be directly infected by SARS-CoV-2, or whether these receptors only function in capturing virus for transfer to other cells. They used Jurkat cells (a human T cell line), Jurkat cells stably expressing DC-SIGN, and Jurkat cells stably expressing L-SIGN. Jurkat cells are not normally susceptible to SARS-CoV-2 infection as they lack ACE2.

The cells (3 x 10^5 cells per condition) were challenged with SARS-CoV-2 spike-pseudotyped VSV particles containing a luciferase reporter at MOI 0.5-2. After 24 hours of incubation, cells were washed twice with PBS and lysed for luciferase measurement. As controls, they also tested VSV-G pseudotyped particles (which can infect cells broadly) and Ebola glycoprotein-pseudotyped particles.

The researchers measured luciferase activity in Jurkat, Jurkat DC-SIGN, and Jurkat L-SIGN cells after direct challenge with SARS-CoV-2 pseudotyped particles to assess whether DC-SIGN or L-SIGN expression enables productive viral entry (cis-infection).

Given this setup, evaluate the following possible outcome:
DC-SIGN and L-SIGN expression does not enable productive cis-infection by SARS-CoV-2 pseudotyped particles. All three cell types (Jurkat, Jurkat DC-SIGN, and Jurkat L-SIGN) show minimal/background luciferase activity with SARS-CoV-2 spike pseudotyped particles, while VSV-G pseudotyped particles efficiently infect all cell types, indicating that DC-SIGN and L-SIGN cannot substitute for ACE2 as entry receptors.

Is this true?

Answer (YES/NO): YES